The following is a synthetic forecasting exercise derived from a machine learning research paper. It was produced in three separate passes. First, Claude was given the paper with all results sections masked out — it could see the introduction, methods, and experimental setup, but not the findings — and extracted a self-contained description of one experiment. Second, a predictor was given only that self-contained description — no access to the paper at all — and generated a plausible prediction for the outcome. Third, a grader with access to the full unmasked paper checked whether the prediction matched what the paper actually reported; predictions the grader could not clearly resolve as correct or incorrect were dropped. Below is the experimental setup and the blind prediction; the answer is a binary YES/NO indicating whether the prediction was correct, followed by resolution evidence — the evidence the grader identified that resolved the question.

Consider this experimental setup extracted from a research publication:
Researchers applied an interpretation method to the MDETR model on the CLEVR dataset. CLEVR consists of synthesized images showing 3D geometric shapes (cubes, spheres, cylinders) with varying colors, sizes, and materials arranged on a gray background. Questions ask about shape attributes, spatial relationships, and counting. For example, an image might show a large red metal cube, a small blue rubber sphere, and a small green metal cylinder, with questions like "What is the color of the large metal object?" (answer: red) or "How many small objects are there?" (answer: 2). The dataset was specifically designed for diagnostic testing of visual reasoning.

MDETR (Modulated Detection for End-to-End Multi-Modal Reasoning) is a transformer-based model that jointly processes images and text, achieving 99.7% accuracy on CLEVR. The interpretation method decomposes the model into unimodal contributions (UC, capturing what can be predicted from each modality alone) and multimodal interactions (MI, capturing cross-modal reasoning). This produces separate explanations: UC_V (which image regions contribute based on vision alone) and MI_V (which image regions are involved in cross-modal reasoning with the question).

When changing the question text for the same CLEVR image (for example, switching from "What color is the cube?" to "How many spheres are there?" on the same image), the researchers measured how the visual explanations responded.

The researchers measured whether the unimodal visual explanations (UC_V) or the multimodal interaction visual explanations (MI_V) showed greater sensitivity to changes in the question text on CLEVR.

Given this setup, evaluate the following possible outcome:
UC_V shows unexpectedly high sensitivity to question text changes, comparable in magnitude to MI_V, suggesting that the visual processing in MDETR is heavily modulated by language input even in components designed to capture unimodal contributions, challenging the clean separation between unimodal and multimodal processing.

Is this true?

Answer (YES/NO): NO